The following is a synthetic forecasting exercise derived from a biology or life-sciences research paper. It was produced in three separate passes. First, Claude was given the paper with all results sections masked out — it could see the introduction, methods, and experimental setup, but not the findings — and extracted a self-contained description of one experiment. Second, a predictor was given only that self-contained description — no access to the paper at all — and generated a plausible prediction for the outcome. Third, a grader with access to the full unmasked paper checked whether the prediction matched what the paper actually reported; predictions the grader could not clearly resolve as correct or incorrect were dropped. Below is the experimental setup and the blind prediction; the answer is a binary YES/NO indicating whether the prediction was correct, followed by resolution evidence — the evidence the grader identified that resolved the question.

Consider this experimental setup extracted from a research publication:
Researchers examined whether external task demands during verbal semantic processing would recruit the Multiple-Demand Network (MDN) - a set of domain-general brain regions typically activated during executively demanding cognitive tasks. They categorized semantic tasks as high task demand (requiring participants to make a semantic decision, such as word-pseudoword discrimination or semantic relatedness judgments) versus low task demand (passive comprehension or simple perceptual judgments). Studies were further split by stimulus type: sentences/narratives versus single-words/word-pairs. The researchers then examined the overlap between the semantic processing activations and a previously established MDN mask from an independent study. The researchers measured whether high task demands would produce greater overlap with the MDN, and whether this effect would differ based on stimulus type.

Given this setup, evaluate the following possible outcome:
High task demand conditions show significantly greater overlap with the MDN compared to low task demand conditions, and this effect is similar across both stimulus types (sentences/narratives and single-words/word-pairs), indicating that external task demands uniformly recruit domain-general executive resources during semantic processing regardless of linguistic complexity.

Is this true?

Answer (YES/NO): NO